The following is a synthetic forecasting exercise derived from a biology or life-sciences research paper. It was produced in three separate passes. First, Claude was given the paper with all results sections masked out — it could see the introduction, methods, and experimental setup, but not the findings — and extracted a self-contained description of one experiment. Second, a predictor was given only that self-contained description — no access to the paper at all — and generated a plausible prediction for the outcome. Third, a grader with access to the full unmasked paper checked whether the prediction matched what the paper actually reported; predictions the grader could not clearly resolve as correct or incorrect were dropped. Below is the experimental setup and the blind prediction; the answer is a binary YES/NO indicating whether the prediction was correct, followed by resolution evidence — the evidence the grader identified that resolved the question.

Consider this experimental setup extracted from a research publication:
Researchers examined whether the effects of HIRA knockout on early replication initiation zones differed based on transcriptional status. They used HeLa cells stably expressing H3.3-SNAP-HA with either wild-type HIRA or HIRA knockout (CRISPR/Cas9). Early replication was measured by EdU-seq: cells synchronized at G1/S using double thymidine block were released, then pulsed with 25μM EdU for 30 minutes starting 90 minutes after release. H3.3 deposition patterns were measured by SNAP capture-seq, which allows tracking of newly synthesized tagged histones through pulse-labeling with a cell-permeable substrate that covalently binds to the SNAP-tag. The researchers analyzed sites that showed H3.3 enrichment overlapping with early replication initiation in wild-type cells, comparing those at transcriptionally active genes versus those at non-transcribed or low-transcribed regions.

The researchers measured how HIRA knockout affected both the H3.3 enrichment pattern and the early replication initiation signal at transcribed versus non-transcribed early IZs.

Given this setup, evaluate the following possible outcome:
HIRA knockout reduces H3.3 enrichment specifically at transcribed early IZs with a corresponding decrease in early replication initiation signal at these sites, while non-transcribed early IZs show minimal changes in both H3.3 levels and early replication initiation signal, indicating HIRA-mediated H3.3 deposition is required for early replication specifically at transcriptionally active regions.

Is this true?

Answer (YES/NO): NO